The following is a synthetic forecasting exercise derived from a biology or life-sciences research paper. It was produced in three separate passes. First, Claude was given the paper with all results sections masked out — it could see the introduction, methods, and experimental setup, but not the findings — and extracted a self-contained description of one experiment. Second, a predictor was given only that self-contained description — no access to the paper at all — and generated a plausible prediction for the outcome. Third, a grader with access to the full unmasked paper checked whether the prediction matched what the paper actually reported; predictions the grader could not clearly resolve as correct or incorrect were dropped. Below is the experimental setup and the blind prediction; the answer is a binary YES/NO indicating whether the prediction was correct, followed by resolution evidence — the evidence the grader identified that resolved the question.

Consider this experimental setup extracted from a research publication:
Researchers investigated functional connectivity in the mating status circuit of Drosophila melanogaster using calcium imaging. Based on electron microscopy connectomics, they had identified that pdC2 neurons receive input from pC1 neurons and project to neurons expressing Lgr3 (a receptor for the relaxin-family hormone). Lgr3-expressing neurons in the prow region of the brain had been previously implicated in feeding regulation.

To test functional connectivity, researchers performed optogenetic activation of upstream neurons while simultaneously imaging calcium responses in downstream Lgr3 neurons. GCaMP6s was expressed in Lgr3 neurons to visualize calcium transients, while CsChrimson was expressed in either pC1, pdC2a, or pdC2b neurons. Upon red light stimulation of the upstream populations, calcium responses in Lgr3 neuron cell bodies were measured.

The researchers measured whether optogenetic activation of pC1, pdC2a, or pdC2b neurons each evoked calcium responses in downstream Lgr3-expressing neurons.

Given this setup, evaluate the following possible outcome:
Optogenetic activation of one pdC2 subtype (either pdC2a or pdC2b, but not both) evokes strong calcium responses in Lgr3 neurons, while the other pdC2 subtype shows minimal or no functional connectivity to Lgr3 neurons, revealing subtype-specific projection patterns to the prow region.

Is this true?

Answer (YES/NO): NO